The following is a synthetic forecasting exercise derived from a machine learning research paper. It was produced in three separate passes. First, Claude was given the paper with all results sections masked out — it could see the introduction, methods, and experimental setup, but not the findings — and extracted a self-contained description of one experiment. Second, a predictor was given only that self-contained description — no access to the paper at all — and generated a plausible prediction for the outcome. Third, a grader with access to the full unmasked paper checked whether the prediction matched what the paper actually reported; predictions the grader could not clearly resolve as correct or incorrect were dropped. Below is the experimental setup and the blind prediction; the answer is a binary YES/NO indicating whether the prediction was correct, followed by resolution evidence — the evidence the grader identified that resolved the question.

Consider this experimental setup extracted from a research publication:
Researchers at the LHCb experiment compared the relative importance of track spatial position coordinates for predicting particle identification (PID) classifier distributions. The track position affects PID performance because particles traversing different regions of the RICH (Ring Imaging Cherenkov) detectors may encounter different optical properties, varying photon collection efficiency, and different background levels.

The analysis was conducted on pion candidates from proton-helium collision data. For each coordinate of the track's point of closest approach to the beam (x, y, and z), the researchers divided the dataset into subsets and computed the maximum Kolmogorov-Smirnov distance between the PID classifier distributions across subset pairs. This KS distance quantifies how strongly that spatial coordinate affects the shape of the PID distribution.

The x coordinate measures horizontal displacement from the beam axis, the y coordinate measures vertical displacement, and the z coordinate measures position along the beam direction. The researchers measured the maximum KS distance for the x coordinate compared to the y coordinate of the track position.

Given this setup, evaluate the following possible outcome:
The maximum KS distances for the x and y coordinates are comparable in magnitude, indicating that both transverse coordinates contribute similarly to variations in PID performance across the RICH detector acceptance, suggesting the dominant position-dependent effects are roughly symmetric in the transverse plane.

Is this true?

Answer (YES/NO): NO